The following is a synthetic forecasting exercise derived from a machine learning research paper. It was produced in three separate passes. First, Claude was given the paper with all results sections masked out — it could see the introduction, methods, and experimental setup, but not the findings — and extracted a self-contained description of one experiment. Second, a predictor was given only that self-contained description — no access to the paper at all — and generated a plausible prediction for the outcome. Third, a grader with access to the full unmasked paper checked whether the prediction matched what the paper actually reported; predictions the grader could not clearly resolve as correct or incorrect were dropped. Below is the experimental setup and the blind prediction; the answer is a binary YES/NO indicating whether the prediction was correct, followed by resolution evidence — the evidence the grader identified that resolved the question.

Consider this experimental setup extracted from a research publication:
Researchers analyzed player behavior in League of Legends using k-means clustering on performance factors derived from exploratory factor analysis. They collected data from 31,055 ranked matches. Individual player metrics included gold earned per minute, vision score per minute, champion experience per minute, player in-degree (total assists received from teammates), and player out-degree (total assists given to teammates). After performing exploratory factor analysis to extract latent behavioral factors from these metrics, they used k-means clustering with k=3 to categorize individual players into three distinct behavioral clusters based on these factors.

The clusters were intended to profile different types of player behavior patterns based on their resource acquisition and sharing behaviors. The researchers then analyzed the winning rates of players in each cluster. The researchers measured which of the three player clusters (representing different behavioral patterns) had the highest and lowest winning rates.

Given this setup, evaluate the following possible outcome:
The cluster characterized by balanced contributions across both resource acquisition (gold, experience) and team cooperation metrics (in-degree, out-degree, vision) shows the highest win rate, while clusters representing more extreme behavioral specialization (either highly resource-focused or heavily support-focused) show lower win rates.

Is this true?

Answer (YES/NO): NO